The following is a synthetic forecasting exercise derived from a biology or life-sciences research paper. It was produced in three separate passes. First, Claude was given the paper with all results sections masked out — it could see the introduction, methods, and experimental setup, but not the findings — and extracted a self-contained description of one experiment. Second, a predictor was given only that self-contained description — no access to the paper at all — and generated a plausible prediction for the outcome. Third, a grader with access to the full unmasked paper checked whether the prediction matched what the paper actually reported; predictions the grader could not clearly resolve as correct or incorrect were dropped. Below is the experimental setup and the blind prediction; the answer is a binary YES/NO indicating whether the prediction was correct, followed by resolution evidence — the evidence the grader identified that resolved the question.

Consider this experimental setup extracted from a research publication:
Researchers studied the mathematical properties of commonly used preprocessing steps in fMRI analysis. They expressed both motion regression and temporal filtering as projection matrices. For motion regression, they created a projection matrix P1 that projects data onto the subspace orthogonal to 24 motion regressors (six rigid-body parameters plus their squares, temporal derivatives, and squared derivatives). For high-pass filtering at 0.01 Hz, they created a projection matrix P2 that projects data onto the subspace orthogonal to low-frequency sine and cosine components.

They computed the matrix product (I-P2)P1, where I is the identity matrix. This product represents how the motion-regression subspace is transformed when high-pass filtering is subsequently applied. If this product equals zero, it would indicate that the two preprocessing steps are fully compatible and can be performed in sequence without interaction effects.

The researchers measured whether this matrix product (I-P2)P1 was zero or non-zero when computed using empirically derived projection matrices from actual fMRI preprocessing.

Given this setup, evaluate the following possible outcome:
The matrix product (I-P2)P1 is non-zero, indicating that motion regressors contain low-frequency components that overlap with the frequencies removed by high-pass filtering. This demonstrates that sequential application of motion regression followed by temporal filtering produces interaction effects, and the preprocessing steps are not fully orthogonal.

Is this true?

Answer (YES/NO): YES